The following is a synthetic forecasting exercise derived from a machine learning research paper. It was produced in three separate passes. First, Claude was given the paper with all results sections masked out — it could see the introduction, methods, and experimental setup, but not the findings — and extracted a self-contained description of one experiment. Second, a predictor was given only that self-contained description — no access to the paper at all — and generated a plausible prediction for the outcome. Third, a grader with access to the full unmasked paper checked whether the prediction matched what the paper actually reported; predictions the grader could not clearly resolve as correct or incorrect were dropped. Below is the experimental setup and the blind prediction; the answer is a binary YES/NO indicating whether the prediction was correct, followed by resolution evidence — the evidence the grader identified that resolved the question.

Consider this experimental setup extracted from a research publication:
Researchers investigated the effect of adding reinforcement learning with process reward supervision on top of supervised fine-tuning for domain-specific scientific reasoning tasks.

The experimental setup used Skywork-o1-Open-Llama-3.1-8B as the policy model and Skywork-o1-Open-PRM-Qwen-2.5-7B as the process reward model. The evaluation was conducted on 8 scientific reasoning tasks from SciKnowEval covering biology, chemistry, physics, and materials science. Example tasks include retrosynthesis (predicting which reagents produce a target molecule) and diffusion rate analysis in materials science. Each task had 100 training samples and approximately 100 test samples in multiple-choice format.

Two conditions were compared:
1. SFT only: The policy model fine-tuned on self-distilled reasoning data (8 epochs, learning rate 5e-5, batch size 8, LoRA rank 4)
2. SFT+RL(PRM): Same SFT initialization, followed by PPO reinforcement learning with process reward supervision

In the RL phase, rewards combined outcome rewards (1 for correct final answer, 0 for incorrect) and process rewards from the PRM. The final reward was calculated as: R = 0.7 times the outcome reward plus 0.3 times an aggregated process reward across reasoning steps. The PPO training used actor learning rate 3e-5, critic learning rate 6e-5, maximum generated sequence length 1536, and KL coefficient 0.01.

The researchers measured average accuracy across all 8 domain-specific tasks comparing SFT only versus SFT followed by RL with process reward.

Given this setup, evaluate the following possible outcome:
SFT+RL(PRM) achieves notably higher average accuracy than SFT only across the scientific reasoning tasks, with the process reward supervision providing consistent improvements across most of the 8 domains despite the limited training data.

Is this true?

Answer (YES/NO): YES